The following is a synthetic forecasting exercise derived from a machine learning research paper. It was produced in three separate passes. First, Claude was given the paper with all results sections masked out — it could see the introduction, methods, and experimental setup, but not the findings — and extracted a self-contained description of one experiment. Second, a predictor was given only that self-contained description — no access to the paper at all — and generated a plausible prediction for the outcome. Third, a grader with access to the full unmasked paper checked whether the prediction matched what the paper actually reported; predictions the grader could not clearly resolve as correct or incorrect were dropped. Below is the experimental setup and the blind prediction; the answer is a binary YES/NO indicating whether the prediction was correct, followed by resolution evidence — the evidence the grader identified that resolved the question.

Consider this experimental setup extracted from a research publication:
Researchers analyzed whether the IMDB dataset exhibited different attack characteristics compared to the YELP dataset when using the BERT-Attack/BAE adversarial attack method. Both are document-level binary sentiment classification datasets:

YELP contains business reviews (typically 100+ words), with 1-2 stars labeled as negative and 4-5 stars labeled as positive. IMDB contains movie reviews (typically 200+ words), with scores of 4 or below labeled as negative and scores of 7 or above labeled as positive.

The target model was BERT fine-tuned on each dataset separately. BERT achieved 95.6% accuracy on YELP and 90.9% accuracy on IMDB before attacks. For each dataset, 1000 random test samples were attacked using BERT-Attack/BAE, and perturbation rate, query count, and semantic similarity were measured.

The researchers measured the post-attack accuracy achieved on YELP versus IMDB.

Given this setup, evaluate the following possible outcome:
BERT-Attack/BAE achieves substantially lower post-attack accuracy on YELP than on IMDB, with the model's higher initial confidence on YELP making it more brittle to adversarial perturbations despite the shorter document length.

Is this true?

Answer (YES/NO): YES